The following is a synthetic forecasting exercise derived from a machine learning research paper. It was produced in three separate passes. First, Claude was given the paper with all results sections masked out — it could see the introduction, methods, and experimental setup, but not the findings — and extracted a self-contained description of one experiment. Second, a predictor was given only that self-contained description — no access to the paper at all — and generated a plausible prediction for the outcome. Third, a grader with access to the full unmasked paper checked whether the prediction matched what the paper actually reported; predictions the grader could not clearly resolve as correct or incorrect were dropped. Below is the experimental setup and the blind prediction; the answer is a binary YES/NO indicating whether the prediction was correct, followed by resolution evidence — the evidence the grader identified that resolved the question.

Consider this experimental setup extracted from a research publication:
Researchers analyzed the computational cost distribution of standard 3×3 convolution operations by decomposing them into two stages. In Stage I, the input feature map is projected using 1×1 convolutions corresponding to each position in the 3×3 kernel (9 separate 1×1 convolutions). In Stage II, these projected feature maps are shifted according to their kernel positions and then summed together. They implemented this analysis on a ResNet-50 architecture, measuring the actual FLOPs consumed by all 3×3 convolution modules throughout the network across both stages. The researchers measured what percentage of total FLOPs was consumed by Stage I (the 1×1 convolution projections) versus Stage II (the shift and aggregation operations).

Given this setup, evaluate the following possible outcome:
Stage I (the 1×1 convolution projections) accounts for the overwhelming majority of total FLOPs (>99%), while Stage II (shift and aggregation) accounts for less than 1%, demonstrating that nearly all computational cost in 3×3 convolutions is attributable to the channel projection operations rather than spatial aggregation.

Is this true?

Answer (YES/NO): NO